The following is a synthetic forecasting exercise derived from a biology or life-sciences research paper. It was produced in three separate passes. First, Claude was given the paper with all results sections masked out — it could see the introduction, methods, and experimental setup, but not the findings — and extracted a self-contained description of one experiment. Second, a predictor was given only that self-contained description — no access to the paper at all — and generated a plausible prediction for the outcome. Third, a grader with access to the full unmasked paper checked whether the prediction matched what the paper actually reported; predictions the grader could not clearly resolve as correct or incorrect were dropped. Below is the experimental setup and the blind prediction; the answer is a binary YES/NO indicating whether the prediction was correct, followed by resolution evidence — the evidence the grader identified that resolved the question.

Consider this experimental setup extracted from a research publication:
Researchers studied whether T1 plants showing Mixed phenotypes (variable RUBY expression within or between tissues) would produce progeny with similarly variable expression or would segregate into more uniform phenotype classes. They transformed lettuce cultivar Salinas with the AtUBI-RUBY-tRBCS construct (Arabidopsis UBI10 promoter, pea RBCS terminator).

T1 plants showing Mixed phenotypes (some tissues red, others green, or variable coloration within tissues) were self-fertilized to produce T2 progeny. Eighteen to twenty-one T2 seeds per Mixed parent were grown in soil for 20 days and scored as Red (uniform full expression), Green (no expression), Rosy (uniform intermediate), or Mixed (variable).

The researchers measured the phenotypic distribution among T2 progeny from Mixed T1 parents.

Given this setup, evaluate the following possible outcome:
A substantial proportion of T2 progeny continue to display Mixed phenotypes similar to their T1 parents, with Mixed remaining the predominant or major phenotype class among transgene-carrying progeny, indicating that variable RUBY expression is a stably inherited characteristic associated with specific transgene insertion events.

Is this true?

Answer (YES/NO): NO